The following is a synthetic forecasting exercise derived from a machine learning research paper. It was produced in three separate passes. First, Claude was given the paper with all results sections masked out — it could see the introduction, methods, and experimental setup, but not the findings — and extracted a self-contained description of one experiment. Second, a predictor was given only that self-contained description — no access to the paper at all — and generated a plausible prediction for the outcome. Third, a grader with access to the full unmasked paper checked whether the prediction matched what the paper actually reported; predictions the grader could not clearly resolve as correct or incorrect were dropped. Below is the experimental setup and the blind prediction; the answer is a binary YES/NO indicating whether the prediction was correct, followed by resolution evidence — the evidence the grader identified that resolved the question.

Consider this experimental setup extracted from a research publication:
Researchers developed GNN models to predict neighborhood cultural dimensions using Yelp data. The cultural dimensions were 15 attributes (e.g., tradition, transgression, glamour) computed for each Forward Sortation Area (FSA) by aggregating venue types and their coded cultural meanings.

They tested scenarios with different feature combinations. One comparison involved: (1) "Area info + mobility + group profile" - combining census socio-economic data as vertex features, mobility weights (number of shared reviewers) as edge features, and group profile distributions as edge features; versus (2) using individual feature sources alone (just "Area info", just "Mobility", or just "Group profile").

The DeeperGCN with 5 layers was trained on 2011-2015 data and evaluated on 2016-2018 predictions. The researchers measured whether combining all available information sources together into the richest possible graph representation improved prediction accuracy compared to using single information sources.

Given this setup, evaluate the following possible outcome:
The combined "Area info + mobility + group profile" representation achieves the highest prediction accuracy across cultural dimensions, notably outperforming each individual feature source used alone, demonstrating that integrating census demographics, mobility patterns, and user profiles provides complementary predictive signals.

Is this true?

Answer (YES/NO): NO